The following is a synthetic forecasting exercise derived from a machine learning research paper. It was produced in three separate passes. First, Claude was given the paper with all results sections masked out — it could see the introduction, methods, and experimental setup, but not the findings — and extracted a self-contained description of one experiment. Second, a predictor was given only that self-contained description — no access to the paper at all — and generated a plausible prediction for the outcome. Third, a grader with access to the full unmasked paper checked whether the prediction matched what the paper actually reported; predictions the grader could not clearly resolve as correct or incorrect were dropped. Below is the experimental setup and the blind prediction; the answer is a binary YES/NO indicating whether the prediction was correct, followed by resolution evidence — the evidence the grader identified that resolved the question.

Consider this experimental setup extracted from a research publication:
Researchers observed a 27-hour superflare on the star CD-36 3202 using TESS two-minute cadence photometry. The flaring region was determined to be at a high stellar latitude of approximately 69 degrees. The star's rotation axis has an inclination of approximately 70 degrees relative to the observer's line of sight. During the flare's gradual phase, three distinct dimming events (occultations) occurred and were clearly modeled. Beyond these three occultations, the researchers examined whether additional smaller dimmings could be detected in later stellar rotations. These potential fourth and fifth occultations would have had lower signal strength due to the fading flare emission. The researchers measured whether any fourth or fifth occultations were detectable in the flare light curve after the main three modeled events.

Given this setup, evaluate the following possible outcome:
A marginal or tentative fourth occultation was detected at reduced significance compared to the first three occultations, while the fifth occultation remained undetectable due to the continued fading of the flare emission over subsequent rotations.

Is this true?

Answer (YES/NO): NO